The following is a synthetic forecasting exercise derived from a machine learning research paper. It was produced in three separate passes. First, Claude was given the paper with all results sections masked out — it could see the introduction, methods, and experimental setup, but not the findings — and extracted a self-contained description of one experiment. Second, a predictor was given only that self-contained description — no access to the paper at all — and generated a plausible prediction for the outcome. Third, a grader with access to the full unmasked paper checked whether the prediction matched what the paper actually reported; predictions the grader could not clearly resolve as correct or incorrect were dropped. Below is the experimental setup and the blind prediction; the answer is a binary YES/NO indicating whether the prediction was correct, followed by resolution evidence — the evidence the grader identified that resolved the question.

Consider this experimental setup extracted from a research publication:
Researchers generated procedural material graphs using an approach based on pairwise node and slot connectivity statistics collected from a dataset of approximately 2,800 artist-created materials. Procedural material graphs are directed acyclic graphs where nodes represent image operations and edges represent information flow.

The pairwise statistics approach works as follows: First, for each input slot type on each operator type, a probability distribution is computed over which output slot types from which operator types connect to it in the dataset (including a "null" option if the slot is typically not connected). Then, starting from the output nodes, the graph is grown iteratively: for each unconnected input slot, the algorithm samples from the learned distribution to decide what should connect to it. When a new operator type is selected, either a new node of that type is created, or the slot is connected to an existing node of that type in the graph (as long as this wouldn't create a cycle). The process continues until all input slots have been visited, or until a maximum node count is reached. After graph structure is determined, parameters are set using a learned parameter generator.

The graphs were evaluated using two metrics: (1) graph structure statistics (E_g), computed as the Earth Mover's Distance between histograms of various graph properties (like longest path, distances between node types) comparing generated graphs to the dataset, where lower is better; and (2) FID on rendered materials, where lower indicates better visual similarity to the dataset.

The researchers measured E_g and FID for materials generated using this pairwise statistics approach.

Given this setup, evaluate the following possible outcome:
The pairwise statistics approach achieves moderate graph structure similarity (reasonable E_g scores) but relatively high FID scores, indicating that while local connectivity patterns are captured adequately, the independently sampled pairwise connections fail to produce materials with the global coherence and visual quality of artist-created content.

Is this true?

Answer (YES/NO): YES